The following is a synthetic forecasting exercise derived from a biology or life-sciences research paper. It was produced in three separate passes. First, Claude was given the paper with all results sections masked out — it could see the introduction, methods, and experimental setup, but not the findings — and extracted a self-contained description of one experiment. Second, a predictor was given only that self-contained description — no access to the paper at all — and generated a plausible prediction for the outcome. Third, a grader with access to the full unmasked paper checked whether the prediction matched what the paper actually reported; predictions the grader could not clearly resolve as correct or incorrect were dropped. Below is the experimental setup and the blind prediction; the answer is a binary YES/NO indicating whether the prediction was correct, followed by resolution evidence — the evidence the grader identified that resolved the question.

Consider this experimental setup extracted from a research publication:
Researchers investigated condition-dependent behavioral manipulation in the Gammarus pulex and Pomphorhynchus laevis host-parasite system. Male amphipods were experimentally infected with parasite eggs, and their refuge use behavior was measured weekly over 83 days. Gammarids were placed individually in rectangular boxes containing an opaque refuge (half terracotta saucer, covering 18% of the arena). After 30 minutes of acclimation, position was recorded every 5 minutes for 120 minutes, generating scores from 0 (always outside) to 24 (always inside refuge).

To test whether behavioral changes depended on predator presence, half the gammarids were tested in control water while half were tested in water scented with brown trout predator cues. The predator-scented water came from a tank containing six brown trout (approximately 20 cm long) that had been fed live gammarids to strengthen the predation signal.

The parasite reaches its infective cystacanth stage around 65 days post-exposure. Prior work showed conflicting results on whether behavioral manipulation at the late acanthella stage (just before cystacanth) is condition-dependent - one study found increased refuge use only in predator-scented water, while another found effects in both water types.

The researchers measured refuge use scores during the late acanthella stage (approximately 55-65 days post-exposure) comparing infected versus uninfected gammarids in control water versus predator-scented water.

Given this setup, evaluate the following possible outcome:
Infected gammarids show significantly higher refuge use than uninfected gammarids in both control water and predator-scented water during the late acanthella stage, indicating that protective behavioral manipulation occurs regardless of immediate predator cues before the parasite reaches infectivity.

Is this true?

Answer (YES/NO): NO